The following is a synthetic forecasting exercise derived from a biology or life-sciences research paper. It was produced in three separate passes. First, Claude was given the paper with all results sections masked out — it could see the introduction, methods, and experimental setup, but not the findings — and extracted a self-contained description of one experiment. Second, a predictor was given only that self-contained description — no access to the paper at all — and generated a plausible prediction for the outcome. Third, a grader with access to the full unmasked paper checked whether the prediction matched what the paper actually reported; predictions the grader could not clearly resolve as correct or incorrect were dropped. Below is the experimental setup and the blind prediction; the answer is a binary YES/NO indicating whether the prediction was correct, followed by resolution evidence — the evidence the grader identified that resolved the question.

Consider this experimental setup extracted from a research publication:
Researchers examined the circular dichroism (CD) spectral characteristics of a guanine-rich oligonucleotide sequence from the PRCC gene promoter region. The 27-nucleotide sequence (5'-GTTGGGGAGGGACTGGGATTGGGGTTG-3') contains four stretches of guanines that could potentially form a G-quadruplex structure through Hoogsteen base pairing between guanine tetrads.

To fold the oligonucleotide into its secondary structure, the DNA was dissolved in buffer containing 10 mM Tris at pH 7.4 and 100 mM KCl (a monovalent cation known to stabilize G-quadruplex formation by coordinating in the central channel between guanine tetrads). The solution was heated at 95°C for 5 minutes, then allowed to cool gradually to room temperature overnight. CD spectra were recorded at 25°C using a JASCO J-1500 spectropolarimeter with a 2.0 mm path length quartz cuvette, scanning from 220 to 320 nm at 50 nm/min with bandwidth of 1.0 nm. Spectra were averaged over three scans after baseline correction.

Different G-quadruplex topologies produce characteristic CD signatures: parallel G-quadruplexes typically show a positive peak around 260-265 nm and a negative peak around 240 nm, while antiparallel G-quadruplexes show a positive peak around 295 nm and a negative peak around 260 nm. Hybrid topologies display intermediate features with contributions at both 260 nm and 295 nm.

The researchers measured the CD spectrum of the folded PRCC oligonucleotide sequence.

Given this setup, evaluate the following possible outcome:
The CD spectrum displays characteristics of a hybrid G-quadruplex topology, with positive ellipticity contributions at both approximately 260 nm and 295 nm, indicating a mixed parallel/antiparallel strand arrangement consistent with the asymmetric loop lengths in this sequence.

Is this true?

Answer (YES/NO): NO